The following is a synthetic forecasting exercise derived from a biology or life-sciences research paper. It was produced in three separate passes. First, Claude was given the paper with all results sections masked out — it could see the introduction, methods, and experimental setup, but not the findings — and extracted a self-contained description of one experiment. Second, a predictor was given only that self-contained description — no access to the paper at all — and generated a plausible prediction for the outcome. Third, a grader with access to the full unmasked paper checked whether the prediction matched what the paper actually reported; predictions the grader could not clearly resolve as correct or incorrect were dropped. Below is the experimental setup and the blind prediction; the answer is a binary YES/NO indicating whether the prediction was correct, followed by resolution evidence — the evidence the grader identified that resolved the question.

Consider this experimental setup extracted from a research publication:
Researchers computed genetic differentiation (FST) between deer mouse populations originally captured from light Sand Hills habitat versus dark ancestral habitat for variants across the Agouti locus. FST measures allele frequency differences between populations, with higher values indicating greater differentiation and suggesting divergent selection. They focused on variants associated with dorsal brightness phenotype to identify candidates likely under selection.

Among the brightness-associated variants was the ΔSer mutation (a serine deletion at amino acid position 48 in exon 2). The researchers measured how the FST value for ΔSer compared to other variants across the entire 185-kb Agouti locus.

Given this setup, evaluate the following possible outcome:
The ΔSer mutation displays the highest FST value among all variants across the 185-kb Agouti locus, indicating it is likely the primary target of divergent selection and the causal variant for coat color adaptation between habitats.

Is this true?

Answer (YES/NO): NO